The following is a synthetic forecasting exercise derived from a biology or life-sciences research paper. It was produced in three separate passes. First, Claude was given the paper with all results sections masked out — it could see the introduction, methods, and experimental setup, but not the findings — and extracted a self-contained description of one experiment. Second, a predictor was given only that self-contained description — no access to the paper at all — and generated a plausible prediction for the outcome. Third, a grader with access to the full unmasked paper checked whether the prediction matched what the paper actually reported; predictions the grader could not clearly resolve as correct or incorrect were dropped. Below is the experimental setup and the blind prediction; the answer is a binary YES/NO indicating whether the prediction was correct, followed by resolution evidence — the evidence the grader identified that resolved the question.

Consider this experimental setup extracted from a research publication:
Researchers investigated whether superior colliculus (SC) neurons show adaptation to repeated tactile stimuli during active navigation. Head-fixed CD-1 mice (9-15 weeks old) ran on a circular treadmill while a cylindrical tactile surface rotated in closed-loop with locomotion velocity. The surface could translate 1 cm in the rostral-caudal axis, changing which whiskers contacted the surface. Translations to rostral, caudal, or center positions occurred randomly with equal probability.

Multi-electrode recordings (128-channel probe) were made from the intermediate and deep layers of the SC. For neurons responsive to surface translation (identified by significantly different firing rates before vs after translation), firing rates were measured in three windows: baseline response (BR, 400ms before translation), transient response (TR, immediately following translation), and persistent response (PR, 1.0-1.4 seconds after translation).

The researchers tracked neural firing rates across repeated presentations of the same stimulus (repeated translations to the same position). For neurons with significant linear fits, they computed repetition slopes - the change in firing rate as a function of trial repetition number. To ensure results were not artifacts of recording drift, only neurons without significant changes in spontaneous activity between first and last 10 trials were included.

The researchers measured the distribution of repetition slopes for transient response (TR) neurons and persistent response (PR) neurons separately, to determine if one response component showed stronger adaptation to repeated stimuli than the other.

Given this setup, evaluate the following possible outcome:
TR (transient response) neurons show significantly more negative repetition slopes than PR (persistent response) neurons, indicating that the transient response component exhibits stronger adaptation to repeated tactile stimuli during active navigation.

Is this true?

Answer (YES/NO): YES